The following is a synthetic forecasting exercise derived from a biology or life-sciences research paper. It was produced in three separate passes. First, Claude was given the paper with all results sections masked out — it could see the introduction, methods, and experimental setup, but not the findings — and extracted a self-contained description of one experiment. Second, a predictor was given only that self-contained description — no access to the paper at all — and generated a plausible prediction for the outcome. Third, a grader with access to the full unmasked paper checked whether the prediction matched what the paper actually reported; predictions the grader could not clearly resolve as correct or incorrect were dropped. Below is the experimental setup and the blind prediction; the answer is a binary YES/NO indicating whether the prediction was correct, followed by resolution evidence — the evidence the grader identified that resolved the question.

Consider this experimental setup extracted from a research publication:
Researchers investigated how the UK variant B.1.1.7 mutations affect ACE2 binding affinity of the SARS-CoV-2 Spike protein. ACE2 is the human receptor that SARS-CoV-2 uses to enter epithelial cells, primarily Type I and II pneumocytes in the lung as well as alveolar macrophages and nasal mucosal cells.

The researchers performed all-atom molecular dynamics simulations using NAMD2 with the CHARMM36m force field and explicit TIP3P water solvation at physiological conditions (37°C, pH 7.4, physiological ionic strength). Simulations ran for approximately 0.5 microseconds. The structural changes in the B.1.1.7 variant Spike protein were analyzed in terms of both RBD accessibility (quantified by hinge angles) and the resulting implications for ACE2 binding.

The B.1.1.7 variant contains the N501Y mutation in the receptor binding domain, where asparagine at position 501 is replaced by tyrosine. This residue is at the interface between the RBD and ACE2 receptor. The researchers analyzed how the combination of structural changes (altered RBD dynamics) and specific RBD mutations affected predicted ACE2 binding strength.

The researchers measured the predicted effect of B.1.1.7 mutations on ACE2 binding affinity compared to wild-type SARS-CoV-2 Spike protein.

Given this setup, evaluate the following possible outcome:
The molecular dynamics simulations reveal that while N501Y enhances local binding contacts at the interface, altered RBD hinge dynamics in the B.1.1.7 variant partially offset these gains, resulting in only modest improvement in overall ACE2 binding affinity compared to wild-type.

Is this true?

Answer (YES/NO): NO